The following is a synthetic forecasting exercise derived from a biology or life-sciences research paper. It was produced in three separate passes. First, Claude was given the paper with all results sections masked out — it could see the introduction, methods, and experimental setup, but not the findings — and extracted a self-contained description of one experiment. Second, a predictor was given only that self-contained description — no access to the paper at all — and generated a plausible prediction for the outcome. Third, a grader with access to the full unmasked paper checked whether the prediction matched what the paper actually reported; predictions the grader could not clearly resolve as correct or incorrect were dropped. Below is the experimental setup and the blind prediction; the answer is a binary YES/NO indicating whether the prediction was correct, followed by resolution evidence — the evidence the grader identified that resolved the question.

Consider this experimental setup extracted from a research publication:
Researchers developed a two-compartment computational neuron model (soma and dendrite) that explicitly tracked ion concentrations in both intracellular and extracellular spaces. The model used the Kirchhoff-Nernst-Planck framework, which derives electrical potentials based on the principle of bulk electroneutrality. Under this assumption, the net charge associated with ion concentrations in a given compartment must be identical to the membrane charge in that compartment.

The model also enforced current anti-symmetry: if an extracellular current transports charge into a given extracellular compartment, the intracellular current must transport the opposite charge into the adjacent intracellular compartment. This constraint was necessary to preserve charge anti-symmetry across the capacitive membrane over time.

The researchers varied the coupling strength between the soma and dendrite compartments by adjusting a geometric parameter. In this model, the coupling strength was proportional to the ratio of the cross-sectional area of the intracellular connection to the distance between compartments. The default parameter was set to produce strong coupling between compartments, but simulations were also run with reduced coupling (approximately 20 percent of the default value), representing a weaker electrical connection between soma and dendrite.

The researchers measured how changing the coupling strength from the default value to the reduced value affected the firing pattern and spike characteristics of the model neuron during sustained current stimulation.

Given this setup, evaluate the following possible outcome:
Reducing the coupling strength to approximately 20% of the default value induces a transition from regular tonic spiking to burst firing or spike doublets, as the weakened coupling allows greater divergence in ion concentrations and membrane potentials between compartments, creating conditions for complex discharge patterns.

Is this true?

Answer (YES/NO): NO